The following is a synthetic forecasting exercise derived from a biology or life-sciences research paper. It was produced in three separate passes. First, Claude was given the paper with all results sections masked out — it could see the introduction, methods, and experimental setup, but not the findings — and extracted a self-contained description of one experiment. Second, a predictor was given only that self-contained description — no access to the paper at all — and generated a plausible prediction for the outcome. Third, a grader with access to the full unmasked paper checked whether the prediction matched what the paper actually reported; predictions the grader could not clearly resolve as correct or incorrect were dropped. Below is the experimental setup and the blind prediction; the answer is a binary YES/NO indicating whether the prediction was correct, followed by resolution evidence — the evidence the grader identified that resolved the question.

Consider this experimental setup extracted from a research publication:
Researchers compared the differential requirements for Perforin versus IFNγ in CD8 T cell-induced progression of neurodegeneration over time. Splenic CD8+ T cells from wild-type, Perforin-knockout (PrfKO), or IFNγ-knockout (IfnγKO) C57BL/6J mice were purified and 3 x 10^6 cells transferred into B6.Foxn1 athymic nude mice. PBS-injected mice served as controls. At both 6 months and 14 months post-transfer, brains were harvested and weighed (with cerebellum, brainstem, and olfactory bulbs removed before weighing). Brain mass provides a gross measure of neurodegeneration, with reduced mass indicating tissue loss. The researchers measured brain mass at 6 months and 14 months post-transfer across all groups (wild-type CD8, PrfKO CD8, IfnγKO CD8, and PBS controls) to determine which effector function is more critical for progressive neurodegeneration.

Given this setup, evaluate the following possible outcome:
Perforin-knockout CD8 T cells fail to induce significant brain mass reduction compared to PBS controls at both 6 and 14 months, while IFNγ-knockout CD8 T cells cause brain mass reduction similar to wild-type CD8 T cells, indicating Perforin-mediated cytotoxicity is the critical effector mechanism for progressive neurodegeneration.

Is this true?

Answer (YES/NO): NO